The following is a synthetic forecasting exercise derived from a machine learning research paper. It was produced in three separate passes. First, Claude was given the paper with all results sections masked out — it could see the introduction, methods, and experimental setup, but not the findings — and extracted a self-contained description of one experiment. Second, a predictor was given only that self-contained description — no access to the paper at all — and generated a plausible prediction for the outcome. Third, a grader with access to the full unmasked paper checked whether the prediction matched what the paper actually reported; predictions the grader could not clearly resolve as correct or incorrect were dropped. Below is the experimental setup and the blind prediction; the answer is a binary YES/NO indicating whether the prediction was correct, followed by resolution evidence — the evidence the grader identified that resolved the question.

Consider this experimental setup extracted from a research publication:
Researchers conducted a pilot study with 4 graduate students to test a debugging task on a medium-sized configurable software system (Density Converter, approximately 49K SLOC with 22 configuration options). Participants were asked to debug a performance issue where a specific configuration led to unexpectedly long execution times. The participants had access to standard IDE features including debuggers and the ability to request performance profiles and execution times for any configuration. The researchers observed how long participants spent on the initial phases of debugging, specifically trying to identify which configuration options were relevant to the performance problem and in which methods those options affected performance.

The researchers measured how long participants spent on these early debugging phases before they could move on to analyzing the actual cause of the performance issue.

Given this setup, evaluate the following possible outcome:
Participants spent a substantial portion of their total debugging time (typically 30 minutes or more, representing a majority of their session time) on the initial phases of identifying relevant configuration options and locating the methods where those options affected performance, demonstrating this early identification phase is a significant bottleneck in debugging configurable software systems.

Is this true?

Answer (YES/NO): YES